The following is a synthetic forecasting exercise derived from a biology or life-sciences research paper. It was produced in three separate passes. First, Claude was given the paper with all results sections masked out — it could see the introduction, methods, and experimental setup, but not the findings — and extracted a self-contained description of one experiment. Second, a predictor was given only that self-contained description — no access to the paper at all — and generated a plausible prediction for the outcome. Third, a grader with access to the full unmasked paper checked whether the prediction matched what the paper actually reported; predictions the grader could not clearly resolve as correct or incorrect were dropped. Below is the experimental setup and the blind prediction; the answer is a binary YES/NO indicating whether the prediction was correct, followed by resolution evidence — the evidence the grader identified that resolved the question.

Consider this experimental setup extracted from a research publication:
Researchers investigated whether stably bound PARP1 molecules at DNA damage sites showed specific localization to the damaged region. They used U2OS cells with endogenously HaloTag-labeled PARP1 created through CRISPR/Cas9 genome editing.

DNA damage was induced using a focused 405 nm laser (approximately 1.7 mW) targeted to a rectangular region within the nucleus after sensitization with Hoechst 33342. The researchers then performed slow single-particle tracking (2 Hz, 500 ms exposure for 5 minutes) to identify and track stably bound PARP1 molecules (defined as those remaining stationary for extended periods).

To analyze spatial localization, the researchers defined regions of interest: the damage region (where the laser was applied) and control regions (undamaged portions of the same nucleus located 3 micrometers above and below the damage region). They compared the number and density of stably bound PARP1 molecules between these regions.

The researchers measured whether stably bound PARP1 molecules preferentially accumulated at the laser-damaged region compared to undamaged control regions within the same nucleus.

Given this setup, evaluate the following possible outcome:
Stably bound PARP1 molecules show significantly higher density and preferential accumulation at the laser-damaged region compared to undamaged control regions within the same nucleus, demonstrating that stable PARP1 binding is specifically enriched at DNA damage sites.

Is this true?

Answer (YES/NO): NO